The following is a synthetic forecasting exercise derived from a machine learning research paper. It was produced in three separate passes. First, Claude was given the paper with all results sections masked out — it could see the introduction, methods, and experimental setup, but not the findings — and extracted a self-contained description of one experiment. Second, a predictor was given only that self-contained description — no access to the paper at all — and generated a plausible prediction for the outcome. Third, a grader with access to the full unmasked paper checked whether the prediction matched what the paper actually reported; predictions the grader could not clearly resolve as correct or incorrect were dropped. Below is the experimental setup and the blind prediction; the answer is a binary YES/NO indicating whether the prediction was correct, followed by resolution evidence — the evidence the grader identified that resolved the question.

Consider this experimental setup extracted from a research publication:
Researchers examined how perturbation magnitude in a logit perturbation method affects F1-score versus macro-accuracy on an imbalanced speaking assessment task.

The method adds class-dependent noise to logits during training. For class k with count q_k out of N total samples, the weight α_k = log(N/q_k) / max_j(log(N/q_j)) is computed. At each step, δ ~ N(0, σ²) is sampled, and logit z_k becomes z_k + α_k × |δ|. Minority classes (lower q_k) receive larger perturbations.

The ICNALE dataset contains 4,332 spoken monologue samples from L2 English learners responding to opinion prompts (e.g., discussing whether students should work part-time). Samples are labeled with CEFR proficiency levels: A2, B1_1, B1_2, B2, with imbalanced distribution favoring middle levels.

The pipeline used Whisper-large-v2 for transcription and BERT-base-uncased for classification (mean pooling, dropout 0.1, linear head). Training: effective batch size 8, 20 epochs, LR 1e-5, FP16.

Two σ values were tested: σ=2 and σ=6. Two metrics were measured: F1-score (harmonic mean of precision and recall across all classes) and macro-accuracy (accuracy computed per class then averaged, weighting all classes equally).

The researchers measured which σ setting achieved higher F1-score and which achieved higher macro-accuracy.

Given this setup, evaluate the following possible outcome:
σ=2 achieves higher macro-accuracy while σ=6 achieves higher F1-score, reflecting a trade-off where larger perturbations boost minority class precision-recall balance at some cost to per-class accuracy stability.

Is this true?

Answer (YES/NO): NO